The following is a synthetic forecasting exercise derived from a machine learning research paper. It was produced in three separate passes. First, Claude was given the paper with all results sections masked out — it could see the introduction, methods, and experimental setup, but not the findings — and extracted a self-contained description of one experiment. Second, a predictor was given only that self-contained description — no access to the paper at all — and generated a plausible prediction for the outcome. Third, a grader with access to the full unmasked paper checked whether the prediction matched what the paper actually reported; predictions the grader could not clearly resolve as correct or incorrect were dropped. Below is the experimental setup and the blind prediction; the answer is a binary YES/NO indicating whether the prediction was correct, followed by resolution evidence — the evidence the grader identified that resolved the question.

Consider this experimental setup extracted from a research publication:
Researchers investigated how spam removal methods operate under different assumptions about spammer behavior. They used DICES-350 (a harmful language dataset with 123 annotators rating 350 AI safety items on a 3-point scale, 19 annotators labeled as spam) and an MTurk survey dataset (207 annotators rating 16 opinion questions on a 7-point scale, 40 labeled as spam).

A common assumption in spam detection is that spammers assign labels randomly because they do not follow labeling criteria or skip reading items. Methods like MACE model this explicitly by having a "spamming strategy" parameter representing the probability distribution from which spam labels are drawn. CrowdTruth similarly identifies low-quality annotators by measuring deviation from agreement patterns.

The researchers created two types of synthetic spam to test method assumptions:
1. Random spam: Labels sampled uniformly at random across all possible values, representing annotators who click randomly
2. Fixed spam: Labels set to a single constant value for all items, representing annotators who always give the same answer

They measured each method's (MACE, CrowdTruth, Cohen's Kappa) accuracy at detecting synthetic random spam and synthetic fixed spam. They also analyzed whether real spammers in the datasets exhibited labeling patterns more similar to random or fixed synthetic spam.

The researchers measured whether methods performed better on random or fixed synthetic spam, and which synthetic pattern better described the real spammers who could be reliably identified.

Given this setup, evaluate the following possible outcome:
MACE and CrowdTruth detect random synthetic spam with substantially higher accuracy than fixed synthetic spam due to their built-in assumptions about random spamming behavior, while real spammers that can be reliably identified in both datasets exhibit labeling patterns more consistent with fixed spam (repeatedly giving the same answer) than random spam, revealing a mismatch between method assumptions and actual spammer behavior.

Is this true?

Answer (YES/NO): NO